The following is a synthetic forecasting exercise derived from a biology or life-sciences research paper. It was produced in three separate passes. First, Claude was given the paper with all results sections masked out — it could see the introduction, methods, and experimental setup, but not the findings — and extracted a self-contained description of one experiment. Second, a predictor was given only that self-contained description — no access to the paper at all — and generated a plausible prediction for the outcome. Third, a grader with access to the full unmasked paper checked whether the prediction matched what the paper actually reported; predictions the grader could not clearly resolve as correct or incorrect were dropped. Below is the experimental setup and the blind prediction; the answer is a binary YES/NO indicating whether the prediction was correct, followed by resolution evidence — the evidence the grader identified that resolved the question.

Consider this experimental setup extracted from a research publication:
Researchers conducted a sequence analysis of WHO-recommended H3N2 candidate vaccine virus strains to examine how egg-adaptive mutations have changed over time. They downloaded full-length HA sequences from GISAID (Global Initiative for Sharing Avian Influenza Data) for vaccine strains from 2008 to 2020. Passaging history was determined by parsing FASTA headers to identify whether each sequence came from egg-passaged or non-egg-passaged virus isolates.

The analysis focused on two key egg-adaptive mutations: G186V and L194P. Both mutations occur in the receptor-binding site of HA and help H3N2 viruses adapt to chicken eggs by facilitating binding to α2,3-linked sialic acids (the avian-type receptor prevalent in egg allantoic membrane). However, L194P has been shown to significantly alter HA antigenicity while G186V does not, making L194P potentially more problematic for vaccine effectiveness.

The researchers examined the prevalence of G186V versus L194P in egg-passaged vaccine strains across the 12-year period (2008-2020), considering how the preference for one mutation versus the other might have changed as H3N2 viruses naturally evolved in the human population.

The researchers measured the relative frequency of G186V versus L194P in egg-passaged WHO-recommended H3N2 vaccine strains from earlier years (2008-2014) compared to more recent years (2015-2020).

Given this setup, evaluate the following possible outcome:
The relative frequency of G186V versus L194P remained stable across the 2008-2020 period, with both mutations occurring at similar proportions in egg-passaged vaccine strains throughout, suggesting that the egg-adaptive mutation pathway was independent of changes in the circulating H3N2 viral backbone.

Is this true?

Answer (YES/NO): NO